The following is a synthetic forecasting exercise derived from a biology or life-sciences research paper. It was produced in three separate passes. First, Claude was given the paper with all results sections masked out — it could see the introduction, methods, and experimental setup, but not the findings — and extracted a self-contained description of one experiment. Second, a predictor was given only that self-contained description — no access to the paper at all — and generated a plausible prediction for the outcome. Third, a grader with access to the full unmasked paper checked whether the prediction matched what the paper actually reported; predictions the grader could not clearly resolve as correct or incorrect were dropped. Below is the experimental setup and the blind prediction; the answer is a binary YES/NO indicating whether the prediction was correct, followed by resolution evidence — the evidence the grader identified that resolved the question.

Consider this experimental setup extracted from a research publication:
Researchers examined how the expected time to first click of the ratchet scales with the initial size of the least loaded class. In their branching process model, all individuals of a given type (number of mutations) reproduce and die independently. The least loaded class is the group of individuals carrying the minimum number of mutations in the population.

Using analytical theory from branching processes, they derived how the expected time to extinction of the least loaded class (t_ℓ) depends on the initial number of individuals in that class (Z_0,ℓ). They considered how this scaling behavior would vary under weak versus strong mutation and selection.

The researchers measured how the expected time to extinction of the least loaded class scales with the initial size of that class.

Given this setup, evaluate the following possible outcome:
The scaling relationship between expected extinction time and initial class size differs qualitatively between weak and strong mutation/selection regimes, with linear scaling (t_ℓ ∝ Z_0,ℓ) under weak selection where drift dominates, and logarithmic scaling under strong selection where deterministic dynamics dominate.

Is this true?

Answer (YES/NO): NO